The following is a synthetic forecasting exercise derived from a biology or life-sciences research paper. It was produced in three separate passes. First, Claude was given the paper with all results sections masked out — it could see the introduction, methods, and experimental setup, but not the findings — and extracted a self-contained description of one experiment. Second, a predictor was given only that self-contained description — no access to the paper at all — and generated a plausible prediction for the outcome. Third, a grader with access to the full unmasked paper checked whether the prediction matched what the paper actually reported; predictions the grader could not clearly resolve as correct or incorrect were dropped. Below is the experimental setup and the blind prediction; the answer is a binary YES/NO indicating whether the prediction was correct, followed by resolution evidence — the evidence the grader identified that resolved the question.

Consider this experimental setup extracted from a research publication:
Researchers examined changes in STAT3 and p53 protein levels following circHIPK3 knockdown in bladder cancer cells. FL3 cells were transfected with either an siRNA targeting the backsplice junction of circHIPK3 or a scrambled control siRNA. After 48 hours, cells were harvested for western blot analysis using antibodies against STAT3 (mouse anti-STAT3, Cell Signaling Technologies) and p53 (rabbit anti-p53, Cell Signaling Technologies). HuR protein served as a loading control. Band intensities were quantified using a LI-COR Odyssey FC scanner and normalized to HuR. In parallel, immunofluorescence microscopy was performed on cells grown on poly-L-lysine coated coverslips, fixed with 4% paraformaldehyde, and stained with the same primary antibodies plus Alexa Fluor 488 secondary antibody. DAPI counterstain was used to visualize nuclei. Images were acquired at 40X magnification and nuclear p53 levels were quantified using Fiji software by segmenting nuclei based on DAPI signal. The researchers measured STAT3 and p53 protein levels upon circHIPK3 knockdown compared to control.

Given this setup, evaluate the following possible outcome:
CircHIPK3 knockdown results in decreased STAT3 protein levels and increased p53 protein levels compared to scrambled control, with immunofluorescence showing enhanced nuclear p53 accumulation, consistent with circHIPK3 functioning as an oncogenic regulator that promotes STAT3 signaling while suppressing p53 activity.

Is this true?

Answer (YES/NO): YES